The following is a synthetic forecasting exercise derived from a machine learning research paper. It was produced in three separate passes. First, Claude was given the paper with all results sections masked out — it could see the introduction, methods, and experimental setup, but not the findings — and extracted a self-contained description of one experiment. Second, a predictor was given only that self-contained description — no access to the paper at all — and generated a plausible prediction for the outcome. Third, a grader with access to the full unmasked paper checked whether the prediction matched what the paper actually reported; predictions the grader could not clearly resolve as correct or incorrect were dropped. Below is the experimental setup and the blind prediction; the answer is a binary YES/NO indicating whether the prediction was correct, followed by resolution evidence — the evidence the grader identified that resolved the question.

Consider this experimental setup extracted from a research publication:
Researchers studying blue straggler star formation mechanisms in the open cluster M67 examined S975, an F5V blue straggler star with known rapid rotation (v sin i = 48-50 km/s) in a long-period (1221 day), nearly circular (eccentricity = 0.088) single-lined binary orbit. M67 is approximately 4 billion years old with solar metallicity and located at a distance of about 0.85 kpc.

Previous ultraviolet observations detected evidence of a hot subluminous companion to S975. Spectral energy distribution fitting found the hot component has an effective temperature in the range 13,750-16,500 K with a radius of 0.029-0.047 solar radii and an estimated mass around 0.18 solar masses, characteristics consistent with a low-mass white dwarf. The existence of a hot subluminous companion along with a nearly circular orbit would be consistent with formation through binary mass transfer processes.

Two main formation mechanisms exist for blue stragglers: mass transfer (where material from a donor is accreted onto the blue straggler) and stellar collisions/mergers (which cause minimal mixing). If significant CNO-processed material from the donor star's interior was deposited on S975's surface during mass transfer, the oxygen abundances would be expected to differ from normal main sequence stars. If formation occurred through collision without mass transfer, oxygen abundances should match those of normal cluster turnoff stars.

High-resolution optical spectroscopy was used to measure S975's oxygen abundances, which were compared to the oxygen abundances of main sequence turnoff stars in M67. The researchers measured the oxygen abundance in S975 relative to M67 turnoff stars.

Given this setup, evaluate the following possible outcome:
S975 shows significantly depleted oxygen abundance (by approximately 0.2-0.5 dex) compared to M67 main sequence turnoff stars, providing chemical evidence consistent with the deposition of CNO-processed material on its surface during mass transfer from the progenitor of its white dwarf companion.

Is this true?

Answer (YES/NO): NO